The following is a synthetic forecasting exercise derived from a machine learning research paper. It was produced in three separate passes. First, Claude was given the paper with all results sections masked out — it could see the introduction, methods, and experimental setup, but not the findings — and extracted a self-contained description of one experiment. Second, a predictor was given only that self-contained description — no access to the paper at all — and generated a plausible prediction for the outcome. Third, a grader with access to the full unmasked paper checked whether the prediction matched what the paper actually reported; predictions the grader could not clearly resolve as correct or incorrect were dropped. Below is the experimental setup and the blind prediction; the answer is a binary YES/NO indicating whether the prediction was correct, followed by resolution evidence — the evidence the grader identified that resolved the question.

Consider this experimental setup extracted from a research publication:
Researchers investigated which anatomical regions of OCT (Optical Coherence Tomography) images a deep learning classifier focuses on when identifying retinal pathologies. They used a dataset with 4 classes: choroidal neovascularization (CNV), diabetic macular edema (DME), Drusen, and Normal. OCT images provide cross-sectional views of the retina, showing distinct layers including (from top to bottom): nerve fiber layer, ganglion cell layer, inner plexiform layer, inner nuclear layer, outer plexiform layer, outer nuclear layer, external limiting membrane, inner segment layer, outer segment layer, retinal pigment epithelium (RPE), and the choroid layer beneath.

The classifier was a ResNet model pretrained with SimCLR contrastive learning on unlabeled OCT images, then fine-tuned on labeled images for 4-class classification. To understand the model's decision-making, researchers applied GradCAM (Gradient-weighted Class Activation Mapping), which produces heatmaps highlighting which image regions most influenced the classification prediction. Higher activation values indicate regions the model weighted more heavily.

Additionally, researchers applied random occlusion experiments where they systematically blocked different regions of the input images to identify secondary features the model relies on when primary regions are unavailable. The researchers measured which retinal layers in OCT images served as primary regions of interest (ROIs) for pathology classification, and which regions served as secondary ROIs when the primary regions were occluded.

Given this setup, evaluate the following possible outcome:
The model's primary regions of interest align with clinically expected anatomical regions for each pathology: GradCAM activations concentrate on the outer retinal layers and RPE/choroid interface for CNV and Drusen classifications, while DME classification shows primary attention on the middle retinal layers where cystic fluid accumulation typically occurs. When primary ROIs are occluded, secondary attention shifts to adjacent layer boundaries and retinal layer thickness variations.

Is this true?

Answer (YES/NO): NO